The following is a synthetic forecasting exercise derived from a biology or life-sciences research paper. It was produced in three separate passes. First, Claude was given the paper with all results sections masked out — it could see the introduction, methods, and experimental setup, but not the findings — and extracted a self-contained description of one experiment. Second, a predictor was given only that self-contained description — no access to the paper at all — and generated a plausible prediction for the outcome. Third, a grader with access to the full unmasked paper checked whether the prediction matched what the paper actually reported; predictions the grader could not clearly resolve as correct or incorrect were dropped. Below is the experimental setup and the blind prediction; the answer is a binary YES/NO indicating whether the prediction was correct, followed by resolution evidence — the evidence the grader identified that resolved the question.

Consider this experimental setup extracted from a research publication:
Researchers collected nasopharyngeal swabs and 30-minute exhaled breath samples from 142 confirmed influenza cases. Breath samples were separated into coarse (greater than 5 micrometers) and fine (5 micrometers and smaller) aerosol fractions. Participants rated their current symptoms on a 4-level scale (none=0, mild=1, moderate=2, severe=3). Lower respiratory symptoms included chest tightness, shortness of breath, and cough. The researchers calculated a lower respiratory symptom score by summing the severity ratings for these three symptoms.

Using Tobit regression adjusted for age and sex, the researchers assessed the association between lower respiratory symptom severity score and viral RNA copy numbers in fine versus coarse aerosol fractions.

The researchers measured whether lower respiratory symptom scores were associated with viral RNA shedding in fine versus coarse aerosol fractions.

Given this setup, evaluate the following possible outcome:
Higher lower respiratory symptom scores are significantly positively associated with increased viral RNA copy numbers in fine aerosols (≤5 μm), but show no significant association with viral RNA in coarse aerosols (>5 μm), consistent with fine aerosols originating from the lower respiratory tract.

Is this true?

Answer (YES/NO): NO